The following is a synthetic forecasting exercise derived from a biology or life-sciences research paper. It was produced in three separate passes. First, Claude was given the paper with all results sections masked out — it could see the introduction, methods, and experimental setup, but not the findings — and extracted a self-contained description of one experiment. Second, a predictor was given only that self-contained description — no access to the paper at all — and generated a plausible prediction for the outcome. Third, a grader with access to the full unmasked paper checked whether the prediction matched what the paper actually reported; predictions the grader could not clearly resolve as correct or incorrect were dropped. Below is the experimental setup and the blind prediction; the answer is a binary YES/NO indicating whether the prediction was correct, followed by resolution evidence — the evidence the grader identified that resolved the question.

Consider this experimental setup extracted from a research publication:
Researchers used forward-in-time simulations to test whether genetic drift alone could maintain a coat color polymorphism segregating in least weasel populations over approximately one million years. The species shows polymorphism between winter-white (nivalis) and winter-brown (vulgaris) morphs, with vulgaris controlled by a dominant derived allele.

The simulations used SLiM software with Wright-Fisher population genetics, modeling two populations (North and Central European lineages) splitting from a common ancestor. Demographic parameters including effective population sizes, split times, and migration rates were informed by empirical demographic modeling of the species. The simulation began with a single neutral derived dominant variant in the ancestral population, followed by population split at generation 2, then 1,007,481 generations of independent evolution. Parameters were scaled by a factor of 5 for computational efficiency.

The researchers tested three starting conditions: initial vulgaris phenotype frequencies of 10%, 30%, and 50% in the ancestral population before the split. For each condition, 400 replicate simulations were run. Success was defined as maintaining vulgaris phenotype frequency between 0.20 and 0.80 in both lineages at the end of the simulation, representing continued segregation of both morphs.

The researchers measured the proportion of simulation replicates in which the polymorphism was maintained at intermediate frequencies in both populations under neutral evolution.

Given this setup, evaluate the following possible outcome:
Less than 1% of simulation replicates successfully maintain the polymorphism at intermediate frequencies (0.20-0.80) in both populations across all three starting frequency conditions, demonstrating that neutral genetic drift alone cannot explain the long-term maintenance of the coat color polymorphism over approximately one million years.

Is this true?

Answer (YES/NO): NO